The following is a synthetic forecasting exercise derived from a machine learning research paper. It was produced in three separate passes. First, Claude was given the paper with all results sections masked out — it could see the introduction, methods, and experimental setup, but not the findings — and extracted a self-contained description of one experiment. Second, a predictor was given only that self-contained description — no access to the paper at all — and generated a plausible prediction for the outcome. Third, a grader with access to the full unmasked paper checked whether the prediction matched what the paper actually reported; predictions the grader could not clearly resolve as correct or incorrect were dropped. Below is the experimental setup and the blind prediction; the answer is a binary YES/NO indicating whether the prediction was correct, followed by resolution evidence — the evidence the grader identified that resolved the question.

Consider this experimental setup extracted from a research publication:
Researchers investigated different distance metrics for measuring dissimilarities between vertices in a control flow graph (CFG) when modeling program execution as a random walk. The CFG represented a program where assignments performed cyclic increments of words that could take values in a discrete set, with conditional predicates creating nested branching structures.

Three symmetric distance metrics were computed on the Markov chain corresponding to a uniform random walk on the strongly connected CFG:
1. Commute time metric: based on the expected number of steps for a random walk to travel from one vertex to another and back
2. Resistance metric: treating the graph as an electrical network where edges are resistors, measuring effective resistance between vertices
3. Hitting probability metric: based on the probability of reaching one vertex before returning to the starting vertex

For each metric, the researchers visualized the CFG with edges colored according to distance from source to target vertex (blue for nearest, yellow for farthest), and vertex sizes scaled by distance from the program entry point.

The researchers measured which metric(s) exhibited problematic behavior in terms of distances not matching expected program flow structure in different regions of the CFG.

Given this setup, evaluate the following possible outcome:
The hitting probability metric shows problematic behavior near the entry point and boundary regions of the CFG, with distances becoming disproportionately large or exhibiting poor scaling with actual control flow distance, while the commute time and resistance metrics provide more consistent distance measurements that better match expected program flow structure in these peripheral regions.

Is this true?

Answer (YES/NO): NO